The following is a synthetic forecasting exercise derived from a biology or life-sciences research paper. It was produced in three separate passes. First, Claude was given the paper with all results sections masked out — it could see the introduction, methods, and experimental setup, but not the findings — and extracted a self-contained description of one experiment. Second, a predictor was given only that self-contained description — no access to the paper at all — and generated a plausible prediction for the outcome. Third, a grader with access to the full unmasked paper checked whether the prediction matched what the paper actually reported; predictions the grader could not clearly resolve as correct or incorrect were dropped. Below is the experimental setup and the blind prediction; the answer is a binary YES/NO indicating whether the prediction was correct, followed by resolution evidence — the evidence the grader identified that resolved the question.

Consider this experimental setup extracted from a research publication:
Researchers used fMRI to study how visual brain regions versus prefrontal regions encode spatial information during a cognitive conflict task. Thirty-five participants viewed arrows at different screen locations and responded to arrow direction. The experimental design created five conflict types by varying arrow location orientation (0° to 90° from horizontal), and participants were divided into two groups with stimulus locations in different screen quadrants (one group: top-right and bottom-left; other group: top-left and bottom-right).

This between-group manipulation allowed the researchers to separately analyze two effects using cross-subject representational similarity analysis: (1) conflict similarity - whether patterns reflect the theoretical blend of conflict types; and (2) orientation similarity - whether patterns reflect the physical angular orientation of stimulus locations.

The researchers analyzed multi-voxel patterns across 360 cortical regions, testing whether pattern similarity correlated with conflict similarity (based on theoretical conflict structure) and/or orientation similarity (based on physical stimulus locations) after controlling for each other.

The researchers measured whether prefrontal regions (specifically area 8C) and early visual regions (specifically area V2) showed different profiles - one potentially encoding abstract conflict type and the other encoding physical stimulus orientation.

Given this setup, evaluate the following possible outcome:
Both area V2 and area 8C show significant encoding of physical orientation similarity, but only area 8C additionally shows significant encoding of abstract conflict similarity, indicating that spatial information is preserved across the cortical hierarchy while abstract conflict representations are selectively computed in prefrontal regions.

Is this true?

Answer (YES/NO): NO